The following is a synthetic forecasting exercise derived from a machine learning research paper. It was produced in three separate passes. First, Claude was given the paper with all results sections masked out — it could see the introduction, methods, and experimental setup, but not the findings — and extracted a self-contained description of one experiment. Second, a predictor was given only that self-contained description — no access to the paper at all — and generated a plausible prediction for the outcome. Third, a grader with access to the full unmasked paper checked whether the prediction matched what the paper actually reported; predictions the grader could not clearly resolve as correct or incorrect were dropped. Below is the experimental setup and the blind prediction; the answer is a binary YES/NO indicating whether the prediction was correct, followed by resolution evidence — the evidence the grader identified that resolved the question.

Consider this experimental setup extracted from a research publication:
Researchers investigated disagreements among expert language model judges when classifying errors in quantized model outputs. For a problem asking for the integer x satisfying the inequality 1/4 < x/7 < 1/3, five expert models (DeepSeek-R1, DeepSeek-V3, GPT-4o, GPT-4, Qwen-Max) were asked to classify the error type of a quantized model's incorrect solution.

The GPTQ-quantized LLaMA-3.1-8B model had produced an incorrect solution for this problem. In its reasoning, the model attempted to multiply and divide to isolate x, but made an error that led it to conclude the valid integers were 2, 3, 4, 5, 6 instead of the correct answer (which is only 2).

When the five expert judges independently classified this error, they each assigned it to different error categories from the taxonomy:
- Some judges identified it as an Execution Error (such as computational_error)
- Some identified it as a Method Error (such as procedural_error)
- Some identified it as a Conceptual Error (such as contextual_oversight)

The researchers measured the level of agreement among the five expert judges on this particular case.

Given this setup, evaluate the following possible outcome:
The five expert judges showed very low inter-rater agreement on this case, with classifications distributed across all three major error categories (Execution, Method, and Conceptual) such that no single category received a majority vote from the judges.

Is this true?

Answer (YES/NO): YES